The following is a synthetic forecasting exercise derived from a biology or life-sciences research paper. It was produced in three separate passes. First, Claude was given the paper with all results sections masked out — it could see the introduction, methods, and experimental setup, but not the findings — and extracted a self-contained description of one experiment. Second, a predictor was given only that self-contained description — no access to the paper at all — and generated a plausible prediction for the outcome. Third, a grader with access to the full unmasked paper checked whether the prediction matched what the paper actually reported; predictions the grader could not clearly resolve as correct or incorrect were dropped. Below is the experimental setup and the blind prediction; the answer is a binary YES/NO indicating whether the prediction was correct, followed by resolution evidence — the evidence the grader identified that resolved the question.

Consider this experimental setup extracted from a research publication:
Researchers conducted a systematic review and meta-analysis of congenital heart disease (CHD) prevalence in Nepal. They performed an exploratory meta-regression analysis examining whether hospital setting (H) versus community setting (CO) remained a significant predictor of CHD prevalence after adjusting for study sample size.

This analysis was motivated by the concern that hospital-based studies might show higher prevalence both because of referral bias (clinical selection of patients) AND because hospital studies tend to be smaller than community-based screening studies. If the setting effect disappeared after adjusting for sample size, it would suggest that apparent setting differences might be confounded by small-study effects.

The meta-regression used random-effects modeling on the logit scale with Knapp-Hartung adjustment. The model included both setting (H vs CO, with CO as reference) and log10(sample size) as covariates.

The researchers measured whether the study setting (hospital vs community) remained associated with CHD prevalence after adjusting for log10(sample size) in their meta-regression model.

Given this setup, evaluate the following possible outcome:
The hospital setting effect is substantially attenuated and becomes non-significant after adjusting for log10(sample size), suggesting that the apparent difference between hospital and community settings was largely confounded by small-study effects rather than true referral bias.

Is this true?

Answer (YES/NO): YES